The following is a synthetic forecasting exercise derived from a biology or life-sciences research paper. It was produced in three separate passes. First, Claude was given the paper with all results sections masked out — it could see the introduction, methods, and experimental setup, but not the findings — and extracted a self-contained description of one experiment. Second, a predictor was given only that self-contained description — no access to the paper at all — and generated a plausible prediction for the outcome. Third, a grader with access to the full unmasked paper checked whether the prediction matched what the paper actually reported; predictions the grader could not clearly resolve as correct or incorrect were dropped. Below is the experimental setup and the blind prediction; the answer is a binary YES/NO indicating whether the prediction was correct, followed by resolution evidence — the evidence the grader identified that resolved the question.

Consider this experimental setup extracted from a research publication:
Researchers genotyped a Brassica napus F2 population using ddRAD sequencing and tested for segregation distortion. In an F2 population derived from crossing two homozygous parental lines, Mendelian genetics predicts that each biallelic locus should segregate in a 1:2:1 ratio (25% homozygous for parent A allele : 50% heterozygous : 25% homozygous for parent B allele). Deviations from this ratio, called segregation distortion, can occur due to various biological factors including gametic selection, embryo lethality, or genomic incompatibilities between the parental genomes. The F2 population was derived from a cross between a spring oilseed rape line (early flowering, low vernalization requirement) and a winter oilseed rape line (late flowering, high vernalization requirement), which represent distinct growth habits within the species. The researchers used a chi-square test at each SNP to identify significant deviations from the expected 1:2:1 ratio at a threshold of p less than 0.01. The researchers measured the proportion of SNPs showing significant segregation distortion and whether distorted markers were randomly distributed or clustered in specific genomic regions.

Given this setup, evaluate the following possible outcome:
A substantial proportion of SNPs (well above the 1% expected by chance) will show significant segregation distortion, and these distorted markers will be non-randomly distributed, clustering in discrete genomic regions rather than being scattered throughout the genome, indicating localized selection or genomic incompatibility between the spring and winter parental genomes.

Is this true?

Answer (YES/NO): NO